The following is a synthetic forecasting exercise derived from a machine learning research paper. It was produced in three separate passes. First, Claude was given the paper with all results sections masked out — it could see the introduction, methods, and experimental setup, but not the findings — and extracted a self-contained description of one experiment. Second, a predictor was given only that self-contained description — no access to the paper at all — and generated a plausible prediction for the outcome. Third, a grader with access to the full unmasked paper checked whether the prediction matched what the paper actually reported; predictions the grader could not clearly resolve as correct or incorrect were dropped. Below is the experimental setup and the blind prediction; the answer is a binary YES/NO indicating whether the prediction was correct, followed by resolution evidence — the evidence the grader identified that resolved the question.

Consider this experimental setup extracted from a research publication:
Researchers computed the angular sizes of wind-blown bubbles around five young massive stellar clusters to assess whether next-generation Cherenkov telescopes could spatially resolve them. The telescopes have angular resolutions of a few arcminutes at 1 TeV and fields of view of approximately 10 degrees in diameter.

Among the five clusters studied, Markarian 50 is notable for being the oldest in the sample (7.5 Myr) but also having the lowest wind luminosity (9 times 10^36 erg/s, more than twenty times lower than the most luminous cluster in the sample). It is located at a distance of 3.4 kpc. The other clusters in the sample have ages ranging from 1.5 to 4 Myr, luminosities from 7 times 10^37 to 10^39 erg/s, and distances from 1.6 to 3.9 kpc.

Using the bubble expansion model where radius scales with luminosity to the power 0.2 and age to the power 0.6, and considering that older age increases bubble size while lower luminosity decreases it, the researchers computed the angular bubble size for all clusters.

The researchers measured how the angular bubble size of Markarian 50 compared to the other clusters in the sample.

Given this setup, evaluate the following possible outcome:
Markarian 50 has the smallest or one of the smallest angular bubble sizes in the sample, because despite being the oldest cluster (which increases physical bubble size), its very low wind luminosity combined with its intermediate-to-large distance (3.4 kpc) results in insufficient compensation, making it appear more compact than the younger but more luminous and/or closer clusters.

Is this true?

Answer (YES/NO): NO